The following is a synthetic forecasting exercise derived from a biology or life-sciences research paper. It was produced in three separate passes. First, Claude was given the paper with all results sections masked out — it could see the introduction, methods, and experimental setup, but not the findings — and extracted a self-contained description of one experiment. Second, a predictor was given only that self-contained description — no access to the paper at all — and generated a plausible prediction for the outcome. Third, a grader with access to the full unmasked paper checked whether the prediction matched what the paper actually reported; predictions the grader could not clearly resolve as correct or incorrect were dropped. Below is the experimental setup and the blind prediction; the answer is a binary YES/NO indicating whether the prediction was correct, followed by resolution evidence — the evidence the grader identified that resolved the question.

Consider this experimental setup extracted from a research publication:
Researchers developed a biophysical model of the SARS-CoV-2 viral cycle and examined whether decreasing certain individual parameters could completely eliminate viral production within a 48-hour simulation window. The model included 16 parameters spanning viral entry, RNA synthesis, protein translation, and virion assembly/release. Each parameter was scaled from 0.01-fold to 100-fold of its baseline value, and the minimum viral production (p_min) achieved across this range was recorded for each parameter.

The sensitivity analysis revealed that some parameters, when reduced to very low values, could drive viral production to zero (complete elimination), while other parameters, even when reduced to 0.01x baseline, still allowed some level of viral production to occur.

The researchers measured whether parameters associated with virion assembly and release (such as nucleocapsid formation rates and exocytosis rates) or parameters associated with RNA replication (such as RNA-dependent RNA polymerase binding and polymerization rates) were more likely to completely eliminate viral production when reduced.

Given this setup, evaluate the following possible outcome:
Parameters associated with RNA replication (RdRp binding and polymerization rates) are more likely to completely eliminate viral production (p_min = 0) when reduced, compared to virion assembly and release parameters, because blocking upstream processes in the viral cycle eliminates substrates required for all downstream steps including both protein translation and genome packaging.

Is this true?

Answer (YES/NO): YES